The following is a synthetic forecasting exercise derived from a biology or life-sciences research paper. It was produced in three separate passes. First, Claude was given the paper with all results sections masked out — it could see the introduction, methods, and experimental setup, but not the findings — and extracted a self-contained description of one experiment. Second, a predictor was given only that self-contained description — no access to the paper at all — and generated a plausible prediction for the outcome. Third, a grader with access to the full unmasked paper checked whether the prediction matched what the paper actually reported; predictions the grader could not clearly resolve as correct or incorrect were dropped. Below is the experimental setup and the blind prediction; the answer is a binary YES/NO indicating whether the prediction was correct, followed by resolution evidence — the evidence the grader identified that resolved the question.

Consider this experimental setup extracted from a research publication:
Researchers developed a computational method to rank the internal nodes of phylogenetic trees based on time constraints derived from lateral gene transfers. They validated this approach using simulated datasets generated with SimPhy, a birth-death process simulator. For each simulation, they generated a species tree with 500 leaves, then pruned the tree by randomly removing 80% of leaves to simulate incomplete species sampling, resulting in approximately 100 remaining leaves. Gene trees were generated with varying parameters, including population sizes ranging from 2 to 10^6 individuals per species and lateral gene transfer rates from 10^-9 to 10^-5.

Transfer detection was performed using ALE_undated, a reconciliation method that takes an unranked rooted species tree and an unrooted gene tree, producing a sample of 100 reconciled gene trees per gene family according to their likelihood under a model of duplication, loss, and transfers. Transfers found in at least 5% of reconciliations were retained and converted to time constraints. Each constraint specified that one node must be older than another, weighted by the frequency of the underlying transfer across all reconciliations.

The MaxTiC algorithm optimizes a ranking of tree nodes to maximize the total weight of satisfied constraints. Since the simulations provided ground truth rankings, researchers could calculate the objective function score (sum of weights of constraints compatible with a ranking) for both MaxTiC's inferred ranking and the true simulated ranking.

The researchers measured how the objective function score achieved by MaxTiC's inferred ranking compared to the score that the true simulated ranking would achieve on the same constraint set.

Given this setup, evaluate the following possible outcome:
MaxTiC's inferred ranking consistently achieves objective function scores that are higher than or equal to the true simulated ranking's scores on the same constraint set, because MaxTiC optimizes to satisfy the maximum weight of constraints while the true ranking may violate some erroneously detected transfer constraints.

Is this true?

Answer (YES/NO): YES